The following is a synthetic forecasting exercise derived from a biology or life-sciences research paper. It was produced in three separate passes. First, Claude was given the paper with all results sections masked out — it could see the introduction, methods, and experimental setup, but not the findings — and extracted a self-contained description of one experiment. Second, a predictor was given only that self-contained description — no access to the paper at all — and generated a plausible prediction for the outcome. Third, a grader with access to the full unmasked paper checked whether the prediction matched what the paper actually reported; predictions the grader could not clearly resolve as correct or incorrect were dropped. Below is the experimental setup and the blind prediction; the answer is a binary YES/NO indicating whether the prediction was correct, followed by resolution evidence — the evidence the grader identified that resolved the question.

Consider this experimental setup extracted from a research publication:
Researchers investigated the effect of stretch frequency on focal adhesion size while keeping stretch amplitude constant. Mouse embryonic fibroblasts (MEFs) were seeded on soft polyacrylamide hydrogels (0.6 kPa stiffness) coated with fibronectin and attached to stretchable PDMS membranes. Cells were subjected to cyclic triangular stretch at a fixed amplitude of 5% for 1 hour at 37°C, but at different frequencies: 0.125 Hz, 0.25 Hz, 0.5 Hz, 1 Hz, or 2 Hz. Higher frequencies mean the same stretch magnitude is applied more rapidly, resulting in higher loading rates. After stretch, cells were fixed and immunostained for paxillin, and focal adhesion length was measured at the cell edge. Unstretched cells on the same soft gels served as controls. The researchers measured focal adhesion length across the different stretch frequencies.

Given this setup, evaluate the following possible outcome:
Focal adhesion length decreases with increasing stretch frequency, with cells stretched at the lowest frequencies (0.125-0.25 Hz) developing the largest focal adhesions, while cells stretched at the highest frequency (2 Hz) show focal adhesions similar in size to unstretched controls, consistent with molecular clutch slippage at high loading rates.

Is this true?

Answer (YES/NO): NO